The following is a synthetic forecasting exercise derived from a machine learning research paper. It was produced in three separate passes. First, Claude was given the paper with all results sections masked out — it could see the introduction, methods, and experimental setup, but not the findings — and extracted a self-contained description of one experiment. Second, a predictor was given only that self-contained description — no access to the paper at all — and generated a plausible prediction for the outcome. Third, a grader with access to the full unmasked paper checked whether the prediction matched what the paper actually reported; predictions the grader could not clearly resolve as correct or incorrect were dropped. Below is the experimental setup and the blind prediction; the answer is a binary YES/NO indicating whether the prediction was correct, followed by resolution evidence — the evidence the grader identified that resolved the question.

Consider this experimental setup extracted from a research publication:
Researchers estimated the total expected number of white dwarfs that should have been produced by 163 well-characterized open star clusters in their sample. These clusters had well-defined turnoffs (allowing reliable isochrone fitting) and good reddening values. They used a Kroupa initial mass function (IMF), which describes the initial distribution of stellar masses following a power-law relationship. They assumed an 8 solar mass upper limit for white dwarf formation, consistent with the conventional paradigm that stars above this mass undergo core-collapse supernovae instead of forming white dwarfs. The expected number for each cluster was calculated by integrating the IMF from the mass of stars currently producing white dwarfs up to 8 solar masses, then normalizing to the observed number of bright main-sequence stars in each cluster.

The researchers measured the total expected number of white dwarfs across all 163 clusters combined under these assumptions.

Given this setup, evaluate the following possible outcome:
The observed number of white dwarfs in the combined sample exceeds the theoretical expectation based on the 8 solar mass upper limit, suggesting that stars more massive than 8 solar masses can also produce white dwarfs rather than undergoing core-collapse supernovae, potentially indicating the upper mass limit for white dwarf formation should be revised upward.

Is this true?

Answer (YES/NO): NO